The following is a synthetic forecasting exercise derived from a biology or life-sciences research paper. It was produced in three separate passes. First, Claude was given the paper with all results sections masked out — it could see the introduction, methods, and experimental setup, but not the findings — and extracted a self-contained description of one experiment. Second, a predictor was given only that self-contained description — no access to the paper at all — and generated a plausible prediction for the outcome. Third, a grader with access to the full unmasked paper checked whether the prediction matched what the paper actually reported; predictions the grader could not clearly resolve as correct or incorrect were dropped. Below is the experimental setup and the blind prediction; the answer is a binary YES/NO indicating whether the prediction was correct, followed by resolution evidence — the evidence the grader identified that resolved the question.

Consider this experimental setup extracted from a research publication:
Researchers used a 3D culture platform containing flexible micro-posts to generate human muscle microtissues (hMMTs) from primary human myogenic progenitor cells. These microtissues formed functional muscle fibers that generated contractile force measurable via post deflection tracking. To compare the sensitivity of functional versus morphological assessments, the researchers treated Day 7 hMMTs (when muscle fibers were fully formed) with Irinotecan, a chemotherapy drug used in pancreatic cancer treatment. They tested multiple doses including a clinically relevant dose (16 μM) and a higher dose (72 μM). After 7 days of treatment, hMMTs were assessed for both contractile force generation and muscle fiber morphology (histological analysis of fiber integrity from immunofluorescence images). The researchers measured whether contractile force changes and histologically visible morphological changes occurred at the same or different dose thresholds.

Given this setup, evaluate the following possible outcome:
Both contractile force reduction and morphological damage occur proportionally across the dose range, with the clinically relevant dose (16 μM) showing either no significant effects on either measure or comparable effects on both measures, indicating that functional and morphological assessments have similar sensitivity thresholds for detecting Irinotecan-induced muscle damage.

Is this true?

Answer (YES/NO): NO